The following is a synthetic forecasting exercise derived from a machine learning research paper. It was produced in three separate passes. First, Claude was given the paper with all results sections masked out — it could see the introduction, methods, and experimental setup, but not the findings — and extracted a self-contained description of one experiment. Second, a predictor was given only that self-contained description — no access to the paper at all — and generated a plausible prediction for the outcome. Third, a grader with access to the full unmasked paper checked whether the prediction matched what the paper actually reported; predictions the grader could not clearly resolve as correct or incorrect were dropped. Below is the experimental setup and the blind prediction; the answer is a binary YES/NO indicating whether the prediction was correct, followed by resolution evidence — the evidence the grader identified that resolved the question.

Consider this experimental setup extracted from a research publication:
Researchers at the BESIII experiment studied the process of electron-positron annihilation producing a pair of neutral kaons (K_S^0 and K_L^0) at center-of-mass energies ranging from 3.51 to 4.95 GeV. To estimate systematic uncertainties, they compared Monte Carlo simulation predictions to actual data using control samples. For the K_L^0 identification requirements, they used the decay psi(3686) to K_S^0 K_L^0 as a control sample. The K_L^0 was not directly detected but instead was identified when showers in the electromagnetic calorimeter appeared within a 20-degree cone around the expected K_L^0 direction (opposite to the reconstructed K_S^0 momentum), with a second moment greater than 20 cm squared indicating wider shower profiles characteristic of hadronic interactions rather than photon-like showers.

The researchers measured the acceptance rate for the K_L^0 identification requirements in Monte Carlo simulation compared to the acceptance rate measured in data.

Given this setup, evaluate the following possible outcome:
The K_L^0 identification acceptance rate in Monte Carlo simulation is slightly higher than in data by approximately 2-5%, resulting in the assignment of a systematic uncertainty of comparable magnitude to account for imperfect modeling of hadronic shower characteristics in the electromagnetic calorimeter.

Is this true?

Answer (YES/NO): NO